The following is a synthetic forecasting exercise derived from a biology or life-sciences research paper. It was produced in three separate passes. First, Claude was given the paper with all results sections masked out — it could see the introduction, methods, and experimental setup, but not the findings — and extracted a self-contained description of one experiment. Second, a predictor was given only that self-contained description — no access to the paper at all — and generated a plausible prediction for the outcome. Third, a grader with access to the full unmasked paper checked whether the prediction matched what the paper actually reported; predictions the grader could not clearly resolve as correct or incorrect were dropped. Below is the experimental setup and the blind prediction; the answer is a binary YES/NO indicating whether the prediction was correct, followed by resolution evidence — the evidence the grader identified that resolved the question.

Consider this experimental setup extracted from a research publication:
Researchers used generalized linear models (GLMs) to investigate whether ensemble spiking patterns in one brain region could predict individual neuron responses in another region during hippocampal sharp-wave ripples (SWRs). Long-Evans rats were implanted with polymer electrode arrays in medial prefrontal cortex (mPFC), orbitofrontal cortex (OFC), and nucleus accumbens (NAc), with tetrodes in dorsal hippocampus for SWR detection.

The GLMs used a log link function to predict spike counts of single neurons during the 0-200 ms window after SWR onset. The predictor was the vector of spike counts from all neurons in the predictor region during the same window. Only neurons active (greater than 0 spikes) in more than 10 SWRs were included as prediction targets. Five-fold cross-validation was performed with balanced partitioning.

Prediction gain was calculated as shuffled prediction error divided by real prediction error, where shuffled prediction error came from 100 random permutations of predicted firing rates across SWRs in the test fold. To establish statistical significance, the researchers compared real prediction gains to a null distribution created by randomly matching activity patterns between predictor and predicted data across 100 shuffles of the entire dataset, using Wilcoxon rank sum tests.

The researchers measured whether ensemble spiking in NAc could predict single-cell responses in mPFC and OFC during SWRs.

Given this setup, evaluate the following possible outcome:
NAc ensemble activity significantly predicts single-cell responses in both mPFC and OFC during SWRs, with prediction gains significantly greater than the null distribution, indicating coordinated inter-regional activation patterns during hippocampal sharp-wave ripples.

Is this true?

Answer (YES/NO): YES